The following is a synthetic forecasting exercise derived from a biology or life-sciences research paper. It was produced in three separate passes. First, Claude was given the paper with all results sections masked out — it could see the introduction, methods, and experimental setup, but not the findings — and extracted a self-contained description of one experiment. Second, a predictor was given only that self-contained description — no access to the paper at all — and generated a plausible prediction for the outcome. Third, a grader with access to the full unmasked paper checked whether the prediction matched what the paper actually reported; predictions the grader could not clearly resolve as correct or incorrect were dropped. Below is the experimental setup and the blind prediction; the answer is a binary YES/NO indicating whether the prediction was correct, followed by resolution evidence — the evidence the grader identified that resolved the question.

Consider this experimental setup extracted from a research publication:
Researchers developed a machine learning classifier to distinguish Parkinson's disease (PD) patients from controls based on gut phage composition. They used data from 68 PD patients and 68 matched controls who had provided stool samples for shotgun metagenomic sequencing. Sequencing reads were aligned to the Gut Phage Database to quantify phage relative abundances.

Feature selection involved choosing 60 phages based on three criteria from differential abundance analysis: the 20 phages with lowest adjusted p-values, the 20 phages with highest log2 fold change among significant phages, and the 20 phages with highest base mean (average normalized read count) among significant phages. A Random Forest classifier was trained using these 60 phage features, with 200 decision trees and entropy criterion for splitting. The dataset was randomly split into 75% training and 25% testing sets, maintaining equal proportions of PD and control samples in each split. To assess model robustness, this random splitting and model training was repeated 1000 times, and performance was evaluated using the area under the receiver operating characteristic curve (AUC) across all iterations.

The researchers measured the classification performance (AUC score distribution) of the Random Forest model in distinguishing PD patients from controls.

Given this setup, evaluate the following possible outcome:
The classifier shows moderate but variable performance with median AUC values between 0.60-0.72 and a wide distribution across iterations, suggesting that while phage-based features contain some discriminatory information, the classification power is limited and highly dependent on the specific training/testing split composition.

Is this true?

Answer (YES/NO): NO